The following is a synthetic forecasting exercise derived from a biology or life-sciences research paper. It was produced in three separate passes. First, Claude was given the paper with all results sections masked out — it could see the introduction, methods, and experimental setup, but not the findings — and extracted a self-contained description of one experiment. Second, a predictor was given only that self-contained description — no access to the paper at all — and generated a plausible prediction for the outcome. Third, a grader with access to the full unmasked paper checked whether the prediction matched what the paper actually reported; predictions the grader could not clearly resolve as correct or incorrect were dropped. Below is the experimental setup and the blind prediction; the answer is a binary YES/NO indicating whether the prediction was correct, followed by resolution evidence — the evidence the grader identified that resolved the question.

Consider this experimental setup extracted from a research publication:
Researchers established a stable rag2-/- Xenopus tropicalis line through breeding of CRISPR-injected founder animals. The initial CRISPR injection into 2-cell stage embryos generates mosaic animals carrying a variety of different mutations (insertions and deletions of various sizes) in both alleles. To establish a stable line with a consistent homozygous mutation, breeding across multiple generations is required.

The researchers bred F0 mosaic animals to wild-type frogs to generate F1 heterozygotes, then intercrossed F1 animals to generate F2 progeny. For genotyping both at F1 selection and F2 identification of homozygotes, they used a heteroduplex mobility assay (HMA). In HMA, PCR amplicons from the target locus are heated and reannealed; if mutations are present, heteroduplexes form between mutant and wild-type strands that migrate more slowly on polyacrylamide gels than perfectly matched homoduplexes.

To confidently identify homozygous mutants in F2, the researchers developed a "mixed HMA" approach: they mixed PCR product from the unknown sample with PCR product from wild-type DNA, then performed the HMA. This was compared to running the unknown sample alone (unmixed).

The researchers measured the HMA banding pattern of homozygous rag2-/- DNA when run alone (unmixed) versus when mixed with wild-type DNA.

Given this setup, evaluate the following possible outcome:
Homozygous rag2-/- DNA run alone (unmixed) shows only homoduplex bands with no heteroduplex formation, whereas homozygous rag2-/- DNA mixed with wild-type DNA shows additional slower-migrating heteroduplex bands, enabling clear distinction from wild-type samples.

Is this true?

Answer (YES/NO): YES